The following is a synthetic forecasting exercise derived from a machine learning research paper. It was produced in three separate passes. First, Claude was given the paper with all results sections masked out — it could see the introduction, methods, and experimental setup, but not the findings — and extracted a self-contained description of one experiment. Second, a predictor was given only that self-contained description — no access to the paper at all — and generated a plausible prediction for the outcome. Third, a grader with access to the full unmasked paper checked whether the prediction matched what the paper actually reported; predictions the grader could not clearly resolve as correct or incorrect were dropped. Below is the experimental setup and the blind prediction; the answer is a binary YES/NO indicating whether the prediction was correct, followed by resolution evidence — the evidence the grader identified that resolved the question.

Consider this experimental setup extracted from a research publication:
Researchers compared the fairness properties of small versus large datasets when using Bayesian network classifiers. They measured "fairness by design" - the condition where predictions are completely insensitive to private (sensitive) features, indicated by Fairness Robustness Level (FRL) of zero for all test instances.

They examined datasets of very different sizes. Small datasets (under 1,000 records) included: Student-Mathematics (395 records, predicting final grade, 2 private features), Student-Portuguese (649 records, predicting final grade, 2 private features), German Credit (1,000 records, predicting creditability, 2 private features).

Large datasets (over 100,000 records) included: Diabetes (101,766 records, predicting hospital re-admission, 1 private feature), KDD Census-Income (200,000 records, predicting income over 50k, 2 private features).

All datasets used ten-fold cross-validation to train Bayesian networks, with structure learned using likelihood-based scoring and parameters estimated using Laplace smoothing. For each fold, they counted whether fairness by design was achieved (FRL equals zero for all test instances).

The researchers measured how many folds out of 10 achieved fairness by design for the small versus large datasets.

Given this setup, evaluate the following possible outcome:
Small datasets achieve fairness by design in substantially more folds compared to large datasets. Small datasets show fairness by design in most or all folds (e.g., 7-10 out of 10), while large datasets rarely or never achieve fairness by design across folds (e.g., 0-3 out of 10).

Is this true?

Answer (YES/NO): NO